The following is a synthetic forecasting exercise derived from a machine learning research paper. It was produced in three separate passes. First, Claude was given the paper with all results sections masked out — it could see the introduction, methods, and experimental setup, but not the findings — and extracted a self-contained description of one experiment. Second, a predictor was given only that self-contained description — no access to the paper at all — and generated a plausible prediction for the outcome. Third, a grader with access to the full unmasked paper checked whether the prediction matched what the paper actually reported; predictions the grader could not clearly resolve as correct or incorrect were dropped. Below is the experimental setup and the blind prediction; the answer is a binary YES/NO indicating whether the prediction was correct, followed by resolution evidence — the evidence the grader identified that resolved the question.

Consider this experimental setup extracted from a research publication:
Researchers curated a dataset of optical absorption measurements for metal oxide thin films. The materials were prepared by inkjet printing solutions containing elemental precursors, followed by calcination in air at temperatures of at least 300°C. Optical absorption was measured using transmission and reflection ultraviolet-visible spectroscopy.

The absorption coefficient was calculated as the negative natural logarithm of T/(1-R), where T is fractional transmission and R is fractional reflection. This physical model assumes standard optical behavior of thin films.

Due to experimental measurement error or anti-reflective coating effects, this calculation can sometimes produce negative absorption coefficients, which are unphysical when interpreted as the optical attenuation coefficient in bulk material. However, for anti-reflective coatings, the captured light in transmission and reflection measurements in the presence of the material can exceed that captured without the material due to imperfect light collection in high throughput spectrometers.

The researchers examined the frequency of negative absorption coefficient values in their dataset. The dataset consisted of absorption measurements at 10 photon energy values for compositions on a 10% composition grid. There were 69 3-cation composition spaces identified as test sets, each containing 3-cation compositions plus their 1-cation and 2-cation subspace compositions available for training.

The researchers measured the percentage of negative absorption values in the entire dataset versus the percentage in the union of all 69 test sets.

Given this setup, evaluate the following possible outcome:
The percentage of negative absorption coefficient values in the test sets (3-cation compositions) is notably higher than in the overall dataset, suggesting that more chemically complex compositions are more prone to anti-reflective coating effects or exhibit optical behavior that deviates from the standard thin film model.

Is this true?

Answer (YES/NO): NO